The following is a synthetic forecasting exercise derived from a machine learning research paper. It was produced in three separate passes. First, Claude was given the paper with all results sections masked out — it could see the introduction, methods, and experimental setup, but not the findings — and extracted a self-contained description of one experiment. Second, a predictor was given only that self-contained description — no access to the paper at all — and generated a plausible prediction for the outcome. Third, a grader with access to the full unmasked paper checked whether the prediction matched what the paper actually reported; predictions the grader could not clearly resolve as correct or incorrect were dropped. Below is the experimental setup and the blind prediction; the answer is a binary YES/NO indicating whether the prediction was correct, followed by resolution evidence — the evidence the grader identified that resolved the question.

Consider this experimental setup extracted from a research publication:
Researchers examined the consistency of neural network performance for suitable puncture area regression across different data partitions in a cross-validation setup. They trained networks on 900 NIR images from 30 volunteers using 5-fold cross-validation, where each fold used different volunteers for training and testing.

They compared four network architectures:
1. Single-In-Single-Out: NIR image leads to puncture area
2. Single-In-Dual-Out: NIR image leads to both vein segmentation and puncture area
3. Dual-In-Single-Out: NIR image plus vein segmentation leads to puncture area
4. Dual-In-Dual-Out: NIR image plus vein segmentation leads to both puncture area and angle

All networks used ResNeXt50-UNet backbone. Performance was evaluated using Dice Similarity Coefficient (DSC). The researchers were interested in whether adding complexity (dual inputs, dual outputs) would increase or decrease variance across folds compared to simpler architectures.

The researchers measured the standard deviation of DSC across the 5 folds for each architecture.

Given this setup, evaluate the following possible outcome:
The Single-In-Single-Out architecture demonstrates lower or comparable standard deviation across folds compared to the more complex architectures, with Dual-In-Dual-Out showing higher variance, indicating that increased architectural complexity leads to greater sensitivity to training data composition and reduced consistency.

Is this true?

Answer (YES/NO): NO